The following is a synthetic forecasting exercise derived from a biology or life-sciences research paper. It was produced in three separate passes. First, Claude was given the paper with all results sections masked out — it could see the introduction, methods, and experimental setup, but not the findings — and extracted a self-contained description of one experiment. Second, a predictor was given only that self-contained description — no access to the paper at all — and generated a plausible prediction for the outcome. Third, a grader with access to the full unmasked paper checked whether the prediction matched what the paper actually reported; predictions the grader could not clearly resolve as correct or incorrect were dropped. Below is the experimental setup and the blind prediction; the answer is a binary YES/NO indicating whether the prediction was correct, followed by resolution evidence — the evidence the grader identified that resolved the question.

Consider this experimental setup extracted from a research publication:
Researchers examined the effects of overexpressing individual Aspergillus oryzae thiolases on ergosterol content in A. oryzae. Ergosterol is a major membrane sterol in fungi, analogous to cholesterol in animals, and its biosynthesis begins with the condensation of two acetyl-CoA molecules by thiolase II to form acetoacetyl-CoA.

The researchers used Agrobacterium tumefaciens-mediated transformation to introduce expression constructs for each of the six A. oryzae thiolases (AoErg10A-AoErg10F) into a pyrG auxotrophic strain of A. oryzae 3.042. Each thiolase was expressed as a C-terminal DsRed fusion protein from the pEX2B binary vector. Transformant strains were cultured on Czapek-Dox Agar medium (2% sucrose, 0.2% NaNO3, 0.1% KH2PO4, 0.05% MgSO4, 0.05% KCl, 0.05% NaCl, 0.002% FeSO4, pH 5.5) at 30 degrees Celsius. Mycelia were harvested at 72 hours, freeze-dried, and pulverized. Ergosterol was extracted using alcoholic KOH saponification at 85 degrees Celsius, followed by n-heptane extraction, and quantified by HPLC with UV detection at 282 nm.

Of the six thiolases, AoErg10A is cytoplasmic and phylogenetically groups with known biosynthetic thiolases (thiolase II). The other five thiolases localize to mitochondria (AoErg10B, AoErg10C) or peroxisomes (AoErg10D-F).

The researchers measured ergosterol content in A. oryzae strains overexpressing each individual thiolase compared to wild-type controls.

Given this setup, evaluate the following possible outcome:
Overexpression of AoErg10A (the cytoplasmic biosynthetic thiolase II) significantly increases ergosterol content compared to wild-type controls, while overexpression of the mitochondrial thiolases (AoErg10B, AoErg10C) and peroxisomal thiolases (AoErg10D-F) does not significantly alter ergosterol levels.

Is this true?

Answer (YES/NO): NO